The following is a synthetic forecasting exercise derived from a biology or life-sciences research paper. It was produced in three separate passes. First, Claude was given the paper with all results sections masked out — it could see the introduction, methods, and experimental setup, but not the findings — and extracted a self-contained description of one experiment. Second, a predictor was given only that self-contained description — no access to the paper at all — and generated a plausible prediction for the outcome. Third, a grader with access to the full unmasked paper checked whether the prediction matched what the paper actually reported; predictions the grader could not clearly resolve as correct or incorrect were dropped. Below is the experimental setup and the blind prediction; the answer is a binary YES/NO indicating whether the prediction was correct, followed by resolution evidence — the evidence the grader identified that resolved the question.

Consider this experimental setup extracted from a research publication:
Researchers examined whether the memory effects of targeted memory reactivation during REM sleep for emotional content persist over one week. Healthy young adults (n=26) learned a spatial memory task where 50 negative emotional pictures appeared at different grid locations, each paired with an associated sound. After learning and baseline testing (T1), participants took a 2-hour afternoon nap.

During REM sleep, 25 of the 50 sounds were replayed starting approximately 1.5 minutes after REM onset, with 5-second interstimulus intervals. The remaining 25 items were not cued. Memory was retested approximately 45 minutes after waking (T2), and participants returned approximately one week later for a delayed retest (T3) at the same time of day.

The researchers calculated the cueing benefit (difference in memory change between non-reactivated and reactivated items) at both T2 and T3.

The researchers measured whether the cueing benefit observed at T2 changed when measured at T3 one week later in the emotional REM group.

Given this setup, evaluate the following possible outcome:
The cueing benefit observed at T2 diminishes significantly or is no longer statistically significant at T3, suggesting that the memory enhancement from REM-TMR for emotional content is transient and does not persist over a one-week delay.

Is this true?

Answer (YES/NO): NO